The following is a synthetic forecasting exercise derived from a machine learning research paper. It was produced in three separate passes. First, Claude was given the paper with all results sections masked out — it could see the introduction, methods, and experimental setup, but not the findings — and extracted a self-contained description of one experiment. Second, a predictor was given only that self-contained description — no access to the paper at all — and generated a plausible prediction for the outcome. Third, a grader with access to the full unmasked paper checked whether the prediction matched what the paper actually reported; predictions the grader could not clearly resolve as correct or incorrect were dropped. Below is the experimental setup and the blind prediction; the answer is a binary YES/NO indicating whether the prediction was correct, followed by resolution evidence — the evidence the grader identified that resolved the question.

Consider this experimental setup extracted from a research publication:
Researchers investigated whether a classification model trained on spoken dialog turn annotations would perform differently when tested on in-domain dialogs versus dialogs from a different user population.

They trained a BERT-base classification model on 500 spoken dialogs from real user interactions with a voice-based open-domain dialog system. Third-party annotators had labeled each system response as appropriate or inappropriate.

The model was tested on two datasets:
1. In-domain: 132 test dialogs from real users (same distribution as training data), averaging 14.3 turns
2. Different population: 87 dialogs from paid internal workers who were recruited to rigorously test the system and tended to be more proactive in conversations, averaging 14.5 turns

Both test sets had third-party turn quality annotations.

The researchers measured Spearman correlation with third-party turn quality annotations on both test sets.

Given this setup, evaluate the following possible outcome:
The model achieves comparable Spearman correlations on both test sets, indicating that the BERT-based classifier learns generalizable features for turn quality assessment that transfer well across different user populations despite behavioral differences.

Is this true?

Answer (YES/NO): YES